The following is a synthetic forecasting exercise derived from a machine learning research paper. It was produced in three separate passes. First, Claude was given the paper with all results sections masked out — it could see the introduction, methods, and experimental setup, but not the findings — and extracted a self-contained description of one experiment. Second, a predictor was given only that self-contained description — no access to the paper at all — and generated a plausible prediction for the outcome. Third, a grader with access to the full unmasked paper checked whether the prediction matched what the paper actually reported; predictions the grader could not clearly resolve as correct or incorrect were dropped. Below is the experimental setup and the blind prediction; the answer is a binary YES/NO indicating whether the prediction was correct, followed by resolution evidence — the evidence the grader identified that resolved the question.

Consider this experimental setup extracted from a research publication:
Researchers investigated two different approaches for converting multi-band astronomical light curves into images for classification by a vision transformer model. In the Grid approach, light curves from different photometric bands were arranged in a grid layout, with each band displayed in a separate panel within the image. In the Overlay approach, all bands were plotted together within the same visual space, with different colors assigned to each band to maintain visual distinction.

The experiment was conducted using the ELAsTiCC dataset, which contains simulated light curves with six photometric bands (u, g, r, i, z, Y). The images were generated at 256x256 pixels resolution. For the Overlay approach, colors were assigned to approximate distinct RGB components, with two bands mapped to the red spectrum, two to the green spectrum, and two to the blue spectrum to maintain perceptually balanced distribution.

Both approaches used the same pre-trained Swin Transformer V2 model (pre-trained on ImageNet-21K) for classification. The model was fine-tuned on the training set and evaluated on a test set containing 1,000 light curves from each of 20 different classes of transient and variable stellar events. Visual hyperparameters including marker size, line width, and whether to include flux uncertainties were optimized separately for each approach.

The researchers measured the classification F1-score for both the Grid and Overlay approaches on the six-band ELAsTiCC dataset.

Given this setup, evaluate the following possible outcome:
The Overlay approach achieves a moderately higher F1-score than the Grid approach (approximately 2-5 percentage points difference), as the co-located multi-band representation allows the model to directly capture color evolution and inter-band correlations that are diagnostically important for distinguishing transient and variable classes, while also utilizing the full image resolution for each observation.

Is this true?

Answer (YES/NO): NO